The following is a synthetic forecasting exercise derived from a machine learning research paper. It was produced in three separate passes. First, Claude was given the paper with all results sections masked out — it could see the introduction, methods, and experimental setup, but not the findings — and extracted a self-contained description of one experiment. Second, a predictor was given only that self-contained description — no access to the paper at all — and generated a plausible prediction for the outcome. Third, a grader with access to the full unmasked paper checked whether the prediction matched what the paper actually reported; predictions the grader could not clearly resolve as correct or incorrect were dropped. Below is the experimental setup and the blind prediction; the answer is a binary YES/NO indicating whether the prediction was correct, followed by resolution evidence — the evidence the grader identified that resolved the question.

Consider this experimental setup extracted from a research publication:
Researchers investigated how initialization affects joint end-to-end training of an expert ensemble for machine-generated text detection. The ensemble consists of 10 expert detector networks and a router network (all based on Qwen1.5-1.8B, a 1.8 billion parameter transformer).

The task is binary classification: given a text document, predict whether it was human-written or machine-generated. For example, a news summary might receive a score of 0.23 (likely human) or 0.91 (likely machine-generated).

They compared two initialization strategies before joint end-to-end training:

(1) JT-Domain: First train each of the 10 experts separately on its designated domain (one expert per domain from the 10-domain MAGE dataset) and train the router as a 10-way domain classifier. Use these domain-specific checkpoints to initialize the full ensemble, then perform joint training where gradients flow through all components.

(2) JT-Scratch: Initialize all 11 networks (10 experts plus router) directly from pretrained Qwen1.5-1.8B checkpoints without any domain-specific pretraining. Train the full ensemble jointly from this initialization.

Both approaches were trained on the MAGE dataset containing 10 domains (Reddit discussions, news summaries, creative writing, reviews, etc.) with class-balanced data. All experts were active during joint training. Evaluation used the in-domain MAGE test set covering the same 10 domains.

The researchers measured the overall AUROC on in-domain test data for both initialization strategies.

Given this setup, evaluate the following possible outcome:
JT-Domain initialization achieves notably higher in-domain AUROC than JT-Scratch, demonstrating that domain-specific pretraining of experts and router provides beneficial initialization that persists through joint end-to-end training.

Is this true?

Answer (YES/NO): YES